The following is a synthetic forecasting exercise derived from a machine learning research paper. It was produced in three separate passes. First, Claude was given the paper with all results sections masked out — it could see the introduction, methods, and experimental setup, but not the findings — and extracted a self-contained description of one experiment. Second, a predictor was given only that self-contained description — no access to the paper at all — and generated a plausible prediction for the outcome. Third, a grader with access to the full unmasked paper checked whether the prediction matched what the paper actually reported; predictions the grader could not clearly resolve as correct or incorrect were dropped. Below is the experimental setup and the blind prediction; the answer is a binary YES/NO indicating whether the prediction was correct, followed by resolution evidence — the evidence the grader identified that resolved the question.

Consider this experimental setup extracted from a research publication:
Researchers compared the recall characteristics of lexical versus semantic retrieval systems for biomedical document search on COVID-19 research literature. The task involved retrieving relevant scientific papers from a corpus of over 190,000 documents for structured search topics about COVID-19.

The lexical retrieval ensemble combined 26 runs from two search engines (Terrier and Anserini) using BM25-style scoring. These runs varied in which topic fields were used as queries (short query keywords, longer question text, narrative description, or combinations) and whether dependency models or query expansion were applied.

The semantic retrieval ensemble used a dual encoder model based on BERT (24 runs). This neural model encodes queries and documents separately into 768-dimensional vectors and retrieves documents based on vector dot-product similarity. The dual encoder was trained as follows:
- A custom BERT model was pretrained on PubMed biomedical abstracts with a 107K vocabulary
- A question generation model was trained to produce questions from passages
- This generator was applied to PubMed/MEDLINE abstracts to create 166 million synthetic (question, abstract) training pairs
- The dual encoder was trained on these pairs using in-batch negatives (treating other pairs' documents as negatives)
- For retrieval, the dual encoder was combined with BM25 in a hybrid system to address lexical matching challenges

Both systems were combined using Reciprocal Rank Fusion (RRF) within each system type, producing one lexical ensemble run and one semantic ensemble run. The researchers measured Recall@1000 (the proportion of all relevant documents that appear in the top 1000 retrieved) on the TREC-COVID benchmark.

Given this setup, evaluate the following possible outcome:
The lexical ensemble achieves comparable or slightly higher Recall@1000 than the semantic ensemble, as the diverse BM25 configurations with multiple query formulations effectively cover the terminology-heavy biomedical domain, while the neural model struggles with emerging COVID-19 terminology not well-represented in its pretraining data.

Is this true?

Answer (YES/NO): NO